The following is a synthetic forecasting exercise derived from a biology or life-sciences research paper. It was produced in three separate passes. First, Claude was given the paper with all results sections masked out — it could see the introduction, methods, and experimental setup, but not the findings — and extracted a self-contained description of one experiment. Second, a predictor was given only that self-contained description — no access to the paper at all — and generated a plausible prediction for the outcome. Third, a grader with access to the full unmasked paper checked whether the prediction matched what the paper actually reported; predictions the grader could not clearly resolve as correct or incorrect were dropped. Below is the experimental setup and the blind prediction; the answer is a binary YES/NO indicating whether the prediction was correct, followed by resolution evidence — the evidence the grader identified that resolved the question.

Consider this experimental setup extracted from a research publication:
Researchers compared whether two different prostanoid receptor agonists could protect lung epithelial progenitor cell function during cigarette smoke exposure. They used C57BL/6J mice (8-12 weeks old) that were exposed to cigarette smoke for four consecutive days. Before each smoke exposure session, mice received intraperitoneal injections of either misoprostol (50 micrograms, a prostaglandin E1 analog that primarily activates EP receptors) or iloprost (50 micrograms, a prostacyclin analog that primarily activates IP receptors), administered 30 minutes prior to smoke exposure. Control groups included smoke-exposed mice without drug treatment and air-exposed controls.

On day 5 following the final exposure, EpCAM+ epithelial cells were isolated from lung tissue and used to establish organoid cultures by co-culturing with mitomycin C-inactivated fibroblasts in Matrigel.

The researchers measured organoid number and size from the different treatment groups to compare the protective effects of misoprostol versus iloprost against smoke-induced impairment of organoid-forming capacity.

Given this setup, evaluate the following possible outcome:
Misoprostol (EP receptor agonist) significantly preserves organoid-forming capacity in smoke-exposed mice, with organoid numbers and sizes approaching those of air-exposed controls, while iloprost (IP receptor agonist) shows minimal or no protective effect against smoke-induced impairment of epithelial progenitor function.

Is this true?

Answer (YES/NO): NO